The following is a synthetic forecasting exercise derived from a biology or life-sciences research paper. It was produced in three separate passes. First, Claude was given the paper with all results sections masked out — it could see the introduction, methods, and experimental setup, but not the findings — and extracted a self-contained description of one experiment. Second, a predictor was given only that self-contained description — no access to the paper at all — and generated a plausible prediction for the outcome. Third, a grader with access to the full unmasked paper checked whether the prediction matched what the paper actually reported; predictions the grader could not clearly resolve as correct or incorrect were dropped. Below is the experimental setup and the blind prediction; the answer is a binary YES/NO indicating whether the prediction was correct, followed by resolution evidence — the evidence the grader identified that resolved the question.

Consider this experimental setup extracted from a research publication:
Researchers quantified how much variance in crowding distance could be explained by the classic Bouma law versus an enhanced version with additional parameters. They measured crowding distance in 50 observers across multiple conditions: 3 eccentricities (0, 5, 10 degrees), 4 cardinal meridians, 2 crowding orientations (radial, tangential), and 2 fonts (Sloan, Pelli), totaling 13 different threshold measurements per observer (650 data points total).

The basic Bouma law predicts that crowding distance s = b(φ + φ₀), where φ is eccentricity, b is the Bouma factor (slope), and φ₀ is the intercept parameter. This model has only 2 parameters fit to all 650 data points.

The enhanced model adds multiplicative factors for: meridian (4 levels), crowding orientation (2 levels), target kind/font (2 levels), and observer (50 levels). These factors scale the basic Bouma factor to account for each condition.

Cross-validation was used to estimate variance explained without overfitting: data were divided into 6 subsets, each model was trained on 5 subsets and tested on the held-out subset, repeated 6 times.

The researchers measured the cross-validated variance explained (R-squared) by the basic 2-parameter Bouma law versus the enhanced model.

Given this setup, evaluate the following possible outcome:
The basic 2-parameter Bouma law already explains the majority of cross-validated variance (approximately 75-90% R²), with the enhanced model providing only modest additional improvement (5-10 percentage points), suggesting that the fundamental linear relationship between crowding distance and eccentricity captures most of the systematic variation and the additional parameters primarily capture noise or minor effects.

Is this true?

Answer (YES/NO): NO